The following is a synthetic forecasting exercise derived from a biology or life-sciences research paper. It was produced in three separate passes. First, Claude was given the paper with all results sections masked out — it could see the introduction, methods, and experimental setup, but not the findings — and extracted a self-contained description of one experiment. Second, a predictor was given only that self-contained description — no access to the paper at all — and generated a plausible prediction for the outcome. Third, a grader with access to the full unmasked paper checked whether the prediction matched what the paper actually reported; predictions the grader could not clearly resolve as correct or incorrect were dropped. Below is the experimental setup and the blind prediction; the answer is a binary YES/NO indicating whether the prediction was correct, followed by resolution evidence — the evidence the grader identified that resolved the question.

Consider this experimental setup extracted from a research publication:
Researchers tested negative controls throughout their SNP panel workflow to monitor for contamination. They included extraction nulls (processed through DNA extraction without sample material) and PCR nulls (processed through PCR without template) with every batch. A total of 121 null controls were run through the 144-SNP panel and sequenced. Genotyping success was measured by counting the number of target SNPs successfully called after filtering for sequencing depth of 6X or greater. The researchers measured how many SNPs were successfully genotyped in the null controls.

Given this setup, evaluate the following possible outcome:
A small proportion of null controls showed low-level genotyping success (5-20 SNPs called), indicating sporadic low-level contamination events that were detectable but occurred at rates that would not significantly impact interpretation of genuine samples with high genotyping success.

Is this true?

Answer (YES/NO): NO